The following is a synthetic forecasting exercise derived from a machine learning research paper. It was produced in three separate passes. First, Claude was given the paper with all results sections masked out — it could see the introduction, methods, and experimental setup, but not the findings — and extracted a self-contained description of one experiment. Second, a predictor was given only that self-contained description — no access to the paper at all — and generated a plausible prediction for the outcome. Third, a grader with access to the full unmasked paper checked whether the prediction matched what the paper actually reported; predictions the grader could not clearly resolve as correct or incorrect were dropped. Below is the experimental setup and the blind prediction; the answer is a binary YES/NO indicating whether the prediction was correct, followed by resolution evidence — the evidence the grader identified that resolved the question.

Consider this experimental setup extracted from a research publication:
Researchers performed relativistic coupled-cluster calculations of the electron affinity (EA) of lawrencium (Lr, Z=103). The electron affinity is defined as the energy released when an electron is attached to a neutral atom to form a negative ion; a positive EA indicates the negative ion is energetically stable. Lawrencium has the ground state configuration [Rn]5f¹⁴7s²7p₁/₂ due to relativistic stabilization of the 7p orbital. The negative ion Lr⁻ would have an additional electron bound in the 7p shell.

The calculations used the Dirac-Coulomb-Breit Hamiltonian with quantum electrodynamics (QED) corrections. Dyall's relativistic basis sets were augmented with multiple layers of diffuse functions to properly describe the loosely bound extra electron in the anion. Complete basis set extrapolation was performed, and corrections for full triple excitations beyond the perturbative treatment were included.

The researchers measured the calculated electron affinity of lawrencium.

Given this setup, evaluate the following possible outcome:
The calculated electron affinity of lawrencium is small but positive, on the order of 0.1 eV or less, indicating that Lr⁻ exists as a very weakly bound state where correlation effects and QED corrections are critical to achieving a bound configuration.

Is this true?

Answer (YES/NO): NO